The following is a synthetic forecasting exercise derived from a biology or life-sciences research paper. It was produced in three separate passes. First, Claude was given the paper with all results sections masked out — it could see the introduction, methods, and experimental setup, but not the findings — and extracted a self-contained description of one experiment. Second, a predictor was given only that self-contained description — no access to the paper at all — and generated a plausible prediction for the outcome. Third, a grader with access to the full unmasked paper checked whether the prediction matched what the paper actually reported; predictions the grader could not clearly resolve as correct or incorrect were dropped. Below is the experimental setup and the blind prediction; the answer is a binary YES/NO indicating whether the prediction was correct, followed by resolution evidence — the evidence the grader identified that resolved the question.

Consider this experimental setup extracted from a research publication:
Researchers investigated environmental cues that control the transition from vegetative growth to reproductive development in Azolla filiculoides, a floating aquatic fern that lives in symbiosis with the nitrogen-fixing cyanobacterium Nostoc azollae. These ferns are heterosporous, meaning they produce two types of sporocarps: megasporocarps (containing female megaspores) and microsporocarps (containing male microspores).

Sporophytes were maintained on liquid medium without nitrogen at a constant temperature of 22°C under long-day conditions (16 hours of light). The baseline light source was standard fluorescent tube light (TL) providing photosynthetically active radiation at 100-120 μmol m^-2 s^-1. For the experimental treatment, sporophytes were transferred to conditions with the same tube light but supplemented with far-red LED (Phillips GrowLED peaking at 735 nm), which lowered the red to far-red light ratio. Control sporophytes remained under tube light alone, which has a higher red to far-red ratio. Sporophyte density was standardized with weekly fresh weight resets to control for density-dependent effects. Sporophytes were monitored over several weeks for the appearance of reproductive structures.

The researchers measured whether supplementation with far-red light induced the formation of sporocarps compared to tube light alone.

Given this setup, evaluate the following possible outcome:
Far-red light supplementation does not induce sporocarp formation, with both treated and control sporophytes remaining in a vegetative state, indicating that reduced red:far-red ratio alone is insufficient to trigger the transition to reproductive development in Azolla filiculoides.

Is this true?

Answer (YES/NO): NO